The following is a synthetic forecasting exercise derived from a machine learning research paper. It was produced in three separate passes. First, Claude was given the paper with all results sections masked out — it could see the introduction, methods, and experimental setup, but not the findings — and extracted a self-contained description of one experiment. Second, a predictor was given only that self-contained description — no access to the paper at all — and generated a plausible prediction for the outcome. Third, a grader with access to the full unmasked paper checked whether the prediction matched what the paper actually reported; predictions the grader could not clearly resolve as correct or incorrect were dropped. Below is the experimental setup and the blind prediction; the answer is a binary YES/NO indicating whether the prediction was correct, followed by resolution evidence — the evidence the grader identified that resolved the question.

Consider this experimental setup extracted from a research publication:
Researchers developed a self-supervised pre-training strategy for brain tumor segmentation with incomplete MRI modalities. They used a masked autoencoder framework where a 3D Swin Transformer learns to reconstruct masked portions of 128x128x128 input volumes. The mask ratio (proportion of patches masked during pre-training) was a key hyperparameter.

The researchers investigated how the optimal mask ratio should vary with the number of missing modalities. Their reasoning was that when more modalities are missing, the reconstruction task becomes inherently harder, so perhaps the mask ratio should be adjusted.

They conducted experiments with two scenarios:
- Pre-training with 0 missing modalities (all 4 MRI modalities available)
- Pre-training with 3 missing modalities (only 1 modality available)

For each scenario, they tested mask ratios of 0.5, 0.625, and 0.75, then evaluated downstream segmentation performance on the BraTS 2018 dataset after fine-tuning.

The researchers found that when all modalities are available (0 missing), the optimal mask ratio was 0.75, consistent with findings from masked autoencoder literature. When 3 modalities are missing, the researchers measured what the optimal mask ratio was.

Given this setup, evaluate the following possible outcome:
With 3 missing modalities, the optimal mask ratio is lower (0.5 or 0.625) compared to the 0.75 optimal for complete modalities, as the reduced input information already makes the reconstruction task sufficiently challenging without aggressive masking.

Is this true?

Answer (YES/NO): YES